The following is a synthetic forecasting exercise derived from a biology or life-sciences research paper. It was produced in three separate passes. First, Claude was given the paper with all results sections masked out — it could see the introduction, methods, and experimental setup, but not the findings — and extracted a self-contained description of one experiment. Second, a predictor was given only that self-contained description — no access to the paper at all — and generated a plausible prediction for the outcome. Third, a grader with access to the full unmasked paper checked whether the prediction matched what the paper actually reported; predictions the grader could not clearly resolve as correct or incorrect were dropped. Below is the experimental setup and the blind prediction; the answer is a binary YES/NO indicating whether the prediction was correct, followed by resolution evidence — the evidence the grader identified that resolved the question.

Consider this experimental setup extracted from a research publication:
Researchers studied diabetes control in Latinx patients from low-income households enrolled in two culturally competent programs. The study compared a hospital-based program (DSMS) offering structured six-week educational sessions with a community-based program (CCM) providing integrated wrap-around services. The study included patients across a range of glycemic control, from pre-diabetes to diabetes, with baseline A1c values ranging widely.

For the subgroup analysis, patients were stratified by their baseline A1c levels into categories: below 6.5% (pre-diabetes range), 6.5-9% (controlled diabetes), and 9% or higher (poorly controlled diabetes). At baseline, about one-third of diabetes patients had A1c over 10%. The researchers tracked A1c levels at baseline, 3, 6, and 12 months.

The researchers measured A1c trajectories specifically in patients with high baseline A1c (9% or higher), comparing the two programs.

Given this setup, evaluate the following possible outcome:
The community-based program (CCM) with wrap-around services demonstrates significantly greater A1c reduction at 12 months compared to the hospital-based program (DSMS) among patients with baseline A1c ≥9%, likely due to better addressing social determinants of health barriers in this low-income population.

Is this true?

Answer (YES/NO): NO